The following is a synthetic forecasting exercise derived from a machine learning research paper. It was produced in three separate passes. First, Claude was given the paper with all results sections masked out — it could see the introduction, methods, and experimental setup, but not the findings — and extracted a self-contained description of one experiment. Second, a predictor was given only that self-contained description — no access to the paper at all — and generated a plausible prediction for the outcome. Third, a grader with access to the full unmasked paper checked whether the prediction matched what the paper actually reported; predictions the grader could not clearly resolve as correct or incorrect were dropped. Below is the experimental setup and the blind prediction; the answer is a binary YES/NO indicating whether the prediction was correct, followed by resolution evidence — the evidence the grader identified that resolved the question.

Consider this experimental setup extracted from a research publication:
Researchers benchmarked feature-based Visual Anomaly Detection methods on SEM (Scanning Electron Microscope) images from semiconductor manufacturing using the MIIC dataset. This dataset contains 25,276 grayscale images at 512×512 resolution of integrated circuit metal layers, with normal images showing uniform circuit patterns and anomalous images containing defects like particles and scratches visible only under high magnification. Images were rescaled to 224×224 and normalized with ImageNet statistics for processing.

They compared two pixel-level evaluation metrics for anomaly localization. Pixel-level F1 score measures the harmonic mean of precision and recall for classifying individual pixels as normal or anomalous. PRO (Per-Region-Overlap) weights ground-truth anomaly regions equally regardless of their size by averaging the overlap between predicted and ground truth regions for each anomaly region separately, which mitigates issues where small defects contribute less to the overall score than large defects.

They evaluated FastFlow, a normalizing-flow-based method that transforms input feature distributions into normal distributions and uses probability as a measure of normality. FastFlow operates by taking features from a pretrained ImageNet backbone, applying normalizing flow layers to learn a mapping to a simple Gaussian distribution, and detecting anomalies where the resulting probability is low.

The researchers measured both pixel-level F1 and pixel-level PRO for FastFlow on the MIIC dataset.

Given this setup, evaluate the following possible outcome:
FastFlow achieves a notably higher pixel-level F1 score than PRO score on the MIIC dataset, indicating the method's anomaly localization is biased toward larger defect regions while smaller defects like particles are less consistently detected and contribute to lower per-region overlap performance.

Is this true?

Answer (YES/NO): NO